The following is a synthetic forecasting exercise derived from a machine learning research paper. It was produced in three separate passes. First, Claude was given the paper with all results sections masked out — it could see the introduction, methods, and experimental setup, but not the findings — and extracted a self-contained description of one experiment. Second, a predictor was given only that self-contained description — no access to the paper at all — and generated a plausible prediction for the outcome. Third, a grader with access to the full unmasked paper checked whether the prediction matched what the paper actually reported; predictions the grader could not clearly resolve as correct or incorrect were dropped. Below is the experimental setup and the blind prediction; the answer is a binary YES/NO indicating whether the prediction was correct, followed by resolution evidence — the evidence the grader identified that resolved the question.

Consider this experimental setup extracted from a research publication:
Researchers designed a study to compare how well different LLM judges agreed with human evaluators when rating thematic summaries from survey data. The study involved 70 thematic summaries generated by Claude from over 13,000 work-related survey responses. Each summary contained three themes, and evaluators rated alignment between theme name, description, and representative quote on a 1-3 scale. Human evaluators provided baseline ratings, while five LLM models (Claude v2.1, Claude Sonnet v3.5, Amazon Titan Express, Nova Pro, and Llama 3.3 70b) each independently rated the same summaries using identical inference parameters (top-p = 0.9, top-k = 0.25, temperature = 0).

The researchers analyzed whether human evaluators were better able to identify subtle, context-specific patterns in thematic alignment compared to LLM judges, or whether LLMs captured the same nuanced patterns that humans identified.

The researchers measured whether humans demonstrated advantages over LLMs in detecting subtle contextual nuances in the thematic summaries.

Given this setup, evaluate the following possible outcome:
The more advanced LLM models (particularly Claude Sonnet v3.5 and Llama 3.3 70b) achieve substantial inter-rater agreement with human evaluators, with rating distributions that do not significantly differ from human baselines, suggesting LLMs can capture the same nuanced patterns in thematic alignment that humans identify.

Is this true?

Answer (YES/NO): NO